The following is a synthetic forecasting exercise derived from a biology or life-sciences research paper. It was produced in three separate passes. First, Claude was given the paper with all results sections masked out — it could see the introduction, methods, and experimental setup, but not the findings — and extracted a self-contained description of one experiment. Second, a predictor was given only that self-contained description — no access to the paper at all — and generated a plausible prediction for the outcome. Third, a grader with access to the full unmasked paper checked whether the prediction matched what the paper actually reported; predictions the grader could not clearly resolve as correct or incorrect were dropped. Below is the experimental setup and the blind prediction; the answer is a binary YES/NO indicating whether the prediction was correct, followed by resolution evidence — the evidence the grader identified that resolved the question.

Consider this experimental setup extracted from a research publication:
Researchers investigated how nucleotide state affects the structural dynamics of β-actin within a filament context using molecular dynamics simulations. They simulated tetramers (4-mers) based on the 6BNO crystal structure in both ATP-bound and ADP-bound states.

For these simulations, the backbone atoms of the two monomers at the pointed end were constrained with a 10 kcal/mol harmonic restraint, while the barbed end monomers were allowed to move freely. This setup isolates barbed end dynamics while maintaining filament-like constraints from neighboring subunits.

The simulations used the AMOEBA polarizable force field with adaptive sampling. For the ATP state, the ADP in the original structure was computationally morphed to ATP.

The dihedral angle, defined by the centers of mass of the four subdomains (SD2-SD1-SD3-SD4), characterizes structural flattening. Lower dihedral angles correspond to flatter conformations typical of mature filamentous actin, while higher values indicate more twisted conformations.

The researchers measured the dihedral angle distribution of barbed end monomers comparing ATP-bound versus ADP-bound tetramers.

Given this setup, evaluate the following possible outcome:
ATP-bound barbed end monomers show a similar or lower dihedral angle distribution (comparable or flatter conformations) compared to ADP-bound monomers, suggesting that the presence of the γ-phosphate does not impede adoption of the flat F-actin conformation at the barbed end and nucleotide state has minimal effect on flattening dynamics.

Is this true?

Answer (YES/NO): NO